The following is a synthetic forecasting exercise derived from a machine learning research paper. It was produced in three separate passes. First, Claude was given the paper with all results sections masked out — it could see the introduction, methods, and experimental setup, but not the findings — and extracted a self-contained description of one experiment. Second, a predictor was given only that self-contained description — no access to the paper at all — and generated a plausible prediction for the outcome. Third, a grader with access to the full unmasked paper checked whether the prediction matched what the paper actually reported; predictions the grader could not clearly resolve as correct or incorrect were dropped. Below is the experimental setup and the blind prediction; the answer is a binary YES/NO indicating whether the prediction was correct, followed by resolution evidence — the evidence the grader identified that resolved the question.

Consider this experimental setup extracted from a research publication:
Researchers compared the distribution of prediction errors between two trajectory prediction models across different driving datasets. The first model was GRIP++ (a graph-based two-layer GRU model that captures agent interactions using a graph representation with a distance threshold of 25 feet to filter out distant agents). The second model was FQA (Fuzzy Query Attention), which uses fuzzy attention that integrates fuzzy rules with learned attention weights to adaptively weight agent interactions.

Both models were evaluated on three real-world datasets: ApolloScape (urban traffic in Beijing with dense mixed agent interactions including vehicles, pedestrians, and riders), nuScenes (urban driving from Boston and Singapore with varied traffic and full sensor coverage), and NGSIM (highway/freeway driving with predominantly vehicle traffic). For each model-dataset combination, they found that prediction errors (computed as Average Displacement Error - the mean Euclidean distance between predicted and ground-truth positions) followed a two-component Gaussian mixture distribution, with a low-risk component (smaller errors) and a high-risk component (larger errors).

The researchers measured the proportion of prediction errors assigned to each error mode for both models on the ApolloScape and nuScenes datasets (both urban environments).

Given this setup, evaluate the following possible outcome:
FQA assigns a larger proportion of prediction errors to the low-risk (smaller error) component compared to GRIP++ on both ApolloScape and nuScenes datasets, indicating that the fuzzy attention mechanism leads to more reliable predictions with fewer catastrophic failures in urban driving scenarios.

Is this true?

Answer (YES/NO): YES